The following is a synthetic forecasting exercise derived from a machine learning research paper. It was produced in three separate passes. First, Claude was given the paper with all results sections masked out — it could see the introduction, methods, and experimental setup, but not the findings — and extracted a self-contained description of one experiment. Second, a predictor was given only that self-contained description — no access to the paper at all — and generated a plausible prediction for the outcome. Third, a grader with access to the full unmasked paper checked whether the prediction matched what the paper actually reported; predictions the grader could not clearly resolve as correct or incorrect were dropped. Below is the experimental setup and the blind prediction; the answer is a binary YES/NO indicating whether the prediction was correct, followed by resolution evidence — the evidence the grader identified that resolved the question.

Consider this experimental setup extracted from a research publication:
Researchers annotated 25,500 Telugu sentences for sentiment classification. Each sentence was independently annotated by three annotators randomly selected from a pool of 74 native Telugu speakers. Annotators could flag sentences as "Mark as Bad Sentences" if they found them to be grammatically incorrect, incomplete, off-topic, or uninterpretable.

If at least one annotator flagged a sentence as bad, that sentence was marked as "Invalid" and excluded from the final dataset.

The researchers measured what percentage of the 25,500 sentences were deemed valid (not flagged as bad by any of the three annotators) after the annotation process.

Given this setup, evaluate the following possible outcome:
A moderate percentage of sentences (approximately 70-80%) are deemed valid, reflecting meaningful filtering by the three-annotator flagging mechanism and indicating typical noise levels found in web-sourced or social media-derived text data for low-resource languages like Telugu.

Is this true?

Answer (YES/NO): NO